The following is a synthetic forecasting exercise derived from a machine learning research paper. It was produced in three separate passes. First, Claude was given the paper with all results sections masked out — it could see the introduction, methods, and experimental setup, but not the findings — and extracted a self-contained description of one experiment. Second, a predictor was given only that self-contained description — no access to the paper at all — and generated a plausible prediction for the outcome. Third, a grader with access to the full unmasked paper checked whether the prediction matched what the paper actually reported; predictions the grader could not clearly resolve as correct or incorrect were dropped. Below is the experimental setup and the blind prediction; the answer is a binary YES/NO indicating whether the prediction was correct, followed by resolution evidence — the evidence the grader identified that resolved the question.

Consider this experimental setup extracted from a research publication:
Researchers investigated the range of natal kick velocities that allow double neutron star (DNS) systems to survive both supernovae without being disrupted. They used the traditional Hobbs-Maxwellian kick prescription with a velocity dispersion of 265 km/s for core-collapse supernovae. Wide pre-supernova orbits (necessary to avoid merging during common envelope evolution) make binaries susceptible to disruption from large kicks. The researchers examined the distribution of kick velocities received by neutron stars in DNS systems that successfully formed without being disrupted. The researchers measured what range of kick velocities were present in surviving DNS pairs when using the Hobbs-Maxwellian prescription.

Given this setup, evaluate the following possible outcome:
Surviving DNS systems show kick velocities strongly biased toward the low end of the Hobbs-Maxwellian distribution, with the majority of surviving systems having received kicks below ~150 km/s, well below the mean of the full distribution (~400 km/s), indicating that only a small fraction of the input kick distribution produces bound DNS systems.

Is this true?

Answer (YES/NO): NO